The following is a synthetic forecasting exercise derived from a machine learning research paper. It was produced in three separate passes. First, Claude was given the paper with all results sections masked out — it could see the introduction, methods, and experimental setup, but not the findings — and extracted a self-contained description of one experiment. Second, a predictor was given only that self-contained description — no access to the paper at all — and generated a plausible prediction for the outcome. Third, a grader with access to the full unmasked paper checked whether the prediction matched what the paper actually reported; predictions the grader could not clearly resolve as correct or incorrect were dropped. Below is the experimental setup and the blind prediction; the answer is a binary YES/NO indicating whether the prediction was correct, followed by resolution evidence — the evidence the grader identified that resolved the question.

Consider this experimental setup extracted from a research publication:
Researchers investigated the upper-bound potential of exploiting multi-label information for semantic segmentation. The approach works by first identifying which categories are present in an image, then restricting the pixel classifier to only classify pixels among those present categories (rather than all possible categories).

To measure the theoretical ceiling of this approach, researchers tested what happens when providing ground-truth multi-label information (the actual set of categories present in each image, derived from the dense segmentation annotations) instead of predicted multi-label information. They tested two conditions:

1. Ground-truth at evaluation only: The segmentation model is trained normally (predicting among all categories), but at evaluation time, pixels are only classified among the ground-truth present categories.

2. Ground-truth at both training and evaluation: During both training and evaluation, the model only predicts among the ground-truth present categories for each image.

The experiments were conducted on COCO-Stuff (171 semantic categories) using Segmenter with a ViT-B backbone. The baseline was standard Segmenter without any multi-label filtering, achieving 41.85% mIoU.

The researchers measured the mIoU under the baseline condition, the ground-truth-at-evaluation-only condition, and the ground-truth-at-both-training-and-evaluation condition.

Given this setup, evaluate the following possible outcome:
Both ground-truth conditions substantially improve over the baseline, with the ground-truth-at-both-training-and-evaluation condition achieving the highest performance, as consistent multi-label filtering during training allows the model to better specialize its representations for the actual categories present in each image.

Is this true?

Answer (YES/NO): YES